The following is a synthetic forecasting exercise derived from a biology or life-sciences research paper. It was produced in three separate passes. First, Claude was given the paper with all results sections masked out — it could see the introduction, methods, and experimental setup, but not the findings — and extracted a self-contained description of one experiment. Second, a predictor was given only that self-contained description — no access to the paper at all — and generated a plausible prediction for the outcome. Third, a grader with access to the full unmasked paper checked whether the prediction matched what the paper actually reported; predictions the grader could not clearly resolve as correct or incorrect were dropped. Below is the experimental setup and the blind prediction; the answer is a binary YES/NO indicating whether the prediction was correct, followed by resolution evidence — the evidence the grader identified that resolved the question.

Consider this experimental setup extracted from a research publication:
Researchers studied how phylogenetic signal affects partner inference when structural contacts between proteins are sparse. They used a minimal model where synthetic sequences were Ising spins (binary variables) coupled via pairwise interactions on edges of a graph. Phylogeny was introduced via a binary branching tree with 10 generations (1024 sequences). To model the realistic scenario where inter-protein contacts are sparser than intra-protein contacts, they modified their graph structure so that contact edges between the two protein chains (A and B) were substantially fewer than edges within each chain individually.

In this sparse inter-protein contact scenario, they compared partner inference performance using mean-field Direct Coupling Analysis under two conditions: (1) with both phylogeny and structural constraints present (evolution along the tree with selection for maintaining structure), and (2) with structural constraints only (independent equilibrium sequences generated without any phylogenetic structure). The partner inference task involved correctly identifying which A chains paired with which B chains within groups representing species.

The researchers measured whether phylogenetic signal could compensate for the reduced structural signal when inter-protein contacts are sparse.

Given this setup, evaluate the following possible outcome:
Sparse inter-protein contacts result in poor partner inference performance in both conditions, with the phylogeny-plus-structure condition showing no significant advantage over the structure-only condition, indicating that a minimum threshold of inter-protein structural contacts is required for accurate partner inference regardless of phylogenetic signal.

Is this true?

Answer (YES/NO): NO